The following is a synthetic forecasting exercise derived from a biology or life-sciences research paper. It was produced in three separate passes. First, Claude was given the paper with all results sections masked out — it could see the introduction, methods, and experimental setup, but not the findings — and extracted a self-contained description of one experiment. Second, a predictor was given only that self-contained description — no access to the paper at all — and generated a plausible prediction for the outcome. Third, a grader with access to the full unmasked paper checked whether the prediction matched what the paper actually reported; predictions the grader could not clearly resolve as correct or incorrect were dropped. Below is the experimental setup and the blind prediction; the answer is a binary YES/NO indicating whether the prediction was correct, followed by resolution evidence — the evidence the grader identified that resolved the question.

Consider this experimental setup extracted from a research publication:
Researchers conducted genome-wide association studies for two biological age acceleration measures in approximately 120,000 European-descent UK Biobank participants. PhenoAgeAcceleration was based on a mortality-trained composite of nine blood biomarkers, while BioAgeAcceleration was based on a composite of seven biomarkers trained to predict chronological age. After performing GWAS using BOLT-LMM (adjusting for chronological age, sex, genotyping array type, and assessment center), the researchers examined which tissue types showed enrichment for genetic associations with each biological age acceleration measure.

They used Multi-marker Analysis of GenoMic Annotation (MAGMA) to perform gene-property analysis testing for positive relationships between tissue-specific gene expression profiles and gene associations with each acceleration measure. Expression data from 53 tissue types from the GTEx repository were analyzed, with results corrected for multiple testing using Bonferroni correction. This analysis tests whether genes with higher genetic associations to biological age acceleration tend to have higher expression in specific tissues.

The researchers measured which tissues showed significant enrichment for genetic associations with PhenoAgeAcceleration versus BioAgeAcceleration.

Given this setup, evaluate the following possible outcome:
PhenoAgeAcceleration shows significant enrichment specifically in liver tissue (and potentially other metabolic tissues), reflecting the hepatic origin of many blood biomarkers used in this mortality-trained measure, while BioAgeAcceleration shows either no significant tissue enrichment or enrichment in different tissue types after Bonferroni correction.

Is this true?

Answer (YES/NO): NO